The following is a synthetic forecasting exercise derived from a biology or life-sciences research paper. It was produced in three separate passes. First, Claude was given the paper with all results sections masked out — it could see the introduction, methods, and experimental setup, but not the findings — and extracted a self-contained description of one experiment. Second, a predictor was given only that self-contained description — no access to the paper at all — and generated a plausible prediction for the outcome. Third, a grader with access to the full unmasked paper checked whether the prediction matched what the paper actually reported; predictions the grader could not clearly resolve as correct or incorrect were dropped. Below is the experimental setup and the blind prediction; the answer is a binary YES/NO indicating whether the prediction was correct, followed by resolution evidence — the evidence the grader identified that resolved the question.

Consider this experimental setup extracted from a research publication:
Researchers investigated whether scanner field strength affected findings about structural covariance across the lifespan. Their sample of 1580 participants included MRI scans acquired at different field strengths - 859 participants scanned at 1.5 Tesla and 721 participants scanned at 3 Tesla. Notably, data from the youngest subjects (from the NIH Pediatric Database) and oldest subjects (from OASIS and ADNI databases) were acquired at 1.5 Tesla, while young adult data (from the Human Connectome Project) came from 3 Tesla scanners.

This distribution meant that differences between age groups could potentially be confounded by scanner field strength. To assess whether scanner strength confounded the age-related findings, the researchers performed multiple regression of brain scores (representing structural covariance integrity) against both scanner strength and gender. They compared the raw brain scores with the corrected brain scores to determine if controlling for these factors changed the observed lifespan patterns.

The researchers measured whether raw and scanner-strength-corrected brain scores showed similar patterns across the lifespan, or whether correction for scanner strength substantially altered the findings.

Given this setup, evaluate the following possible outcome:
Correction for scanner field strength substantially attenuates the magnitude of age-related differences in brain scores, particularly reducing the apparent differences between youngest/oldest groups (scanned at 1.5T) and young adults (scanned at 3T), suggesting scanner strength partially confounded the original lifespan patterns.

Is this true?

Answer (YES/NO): NO